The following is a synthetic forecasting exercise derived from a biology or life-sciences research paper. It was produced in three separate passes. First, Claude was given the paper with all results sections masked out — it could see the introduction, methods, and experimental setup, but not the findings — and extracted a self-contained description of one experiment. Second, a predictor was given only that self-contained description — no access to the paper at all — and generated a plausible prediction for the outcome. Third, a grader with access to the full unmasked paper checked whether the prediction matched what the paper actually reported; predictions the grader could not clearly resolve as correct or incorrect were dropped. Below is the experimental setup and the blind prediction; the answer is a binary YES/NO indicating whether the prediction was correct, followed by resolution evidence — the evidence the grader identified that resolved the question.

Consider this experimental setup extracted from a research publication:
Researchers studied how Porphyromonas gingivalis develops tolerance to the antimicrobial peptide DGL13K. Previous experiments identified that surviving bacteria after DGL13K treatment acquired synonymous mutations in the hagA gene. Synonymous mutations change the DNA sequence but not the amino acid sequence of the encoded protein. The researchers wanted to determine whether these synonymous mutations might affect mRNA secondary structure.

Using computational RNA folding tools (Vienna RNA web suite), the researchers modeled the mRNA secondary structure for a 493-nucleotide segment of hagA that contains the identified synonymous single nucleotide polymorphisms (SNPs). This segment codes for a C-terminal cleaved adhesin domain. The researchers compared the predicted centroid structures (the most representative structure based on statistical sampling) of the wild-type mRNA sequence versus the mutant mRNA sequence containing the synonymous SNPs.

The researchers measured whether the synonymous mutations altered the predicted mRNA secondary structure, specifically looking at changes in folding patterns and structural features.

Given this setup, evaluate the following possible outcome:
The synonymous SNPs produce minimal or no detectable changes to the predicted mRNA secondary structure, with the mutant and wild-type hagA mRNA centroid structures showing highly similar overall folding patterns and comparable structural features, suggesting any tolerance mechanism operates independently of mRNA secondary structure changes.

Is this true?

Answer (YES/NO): NO